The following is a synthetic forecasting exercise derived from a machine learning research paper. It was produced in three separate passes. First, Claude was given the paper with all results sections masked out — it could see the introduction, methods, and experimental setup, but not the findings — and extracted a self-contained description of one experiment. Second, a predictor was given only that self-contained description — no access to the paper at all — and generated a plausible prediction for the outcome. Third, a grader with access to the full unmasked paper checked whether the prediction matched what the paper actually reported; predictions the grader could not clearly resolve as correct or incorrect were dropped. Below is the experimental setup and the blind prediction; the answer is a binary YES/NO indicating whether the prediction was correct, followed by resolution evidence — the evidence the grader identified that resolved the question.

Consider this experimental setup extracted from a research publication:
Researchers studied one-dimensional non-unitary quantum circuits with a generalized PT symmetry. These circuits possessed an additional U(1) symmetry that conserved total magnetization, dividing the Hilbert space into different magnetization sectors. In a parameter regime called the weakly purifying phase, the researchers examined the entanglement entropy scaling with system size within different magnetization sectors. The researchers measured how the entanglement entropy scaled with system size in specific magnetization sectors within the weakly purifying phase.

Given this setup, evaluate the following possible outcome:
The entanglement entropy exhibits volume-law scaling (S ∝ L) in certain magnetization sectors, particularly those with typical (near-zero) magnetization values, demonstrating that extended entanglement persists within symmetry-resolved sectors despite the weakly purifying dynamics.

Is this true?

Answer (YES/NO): NO